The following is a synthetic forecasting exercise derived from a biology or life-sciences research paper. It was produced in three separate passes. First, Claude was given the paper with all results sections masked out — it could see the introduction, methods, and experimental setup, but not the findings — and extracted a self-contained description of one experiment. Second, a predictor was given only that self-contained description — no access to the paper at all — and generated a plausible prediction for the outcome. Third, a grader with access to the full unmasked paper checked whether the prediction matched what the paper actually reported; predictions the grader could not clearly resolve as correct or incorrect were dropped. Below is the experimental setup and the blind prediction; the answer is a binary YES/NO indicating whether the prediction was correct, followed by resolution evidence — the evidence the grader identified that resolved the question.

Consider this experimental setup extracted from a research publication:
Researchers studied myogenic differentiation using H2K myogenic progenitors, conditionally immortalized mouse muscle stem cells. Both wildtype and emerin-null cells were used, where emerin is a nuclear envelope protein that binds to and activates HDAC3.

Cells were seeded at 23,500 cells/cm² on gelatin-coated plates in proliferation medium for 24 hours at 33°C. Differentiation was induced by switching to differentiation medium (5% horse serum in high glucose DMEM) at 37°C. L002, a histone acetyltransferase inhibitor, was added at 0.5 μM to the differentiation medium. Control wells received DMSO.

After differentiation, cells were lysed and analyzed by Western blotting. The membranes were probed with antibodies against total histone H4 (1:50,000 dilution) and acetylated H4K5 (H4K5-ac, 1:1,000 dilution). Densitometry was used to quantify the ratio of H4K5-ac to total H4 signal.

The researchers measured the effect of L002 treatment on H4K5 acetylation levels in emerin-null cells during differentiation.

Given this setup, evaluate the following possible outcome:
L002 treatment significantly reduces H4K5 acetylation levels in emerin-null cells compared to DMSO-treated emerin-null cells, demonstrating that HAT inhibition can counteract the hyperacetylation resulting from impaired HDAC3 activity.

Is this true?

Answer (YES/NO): YES